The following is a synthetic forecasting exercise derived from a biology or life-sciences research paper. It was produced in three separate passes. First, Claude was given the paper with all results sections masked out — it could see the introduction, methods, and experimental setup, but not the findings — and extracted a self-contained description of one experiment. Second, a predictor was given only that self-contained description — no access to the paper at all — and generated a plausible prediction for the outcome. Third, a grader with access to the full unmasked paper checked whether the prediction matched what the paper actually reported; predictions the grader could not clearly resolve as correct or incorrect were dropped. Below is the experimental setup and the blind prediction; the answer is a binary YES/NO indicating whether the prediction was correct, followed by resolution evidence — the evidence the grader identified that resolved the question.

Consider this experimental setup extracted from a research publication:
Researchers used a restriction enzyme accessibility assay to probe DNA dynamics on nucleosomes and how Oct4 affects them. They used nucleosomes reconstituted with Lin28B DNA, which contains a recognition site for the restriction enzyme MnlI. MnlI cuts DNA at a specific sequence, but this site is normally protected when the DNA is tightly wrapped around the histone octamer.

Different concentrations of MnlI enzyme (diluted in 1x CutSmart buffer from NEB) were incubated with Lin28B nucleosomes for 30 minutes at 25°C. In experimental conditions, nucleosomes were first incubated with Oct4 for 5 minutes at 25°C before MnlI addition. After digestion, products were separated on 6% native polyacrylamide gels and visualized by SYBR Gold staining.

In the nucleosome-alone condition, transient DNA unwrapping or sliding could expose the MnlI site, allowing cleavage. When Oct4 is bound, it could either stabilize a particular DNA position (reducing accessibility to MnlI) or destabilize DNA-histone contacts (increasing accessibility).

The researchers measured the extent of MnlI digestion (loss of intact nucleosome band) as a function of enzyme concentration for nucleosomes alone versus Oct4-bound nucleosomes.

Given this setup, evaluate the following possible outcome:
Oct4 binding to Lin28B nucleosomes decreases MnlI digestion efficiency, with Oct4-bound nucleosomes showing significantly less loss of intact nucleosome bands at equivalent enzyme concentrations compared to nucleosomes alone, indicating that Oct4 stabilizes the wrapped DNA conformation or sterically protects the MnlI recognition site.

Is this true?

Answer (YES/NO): NO